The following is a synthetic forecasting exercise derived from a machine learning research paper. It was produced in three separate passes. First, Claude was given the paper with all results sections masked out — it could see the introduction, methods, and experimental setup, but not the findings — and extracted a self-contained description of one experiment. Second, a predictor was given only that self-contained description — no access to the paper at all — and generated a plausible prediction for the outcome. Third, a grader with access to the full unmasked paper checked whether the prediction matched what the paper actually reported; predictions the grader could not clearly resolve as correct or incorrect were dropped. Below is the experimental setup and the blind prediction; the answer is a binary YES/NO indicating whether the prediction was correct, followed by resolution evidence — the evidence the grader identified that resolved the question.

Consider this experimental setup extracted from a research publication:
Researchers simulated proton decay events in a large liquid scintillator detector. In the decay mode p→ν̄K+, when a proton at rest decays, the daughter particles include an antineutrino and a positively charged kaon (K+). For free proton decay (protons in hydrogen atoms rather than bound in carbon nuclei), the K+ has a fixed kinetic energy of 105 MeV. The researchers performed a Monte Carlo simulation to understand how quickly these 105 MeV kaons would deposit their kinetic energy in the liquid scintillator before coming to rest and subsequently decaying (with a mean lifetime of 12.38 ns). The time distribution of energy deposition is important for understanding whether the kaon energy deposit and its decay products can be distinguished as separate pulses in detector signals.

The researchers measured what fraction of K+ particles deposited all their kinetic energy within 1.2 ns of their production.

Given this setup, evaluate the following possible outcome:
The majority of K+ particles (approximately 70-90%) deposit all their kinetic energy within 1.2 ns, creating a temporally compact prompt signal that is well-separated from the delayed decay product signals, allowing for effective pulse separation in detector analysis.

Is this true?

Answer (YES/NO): NO